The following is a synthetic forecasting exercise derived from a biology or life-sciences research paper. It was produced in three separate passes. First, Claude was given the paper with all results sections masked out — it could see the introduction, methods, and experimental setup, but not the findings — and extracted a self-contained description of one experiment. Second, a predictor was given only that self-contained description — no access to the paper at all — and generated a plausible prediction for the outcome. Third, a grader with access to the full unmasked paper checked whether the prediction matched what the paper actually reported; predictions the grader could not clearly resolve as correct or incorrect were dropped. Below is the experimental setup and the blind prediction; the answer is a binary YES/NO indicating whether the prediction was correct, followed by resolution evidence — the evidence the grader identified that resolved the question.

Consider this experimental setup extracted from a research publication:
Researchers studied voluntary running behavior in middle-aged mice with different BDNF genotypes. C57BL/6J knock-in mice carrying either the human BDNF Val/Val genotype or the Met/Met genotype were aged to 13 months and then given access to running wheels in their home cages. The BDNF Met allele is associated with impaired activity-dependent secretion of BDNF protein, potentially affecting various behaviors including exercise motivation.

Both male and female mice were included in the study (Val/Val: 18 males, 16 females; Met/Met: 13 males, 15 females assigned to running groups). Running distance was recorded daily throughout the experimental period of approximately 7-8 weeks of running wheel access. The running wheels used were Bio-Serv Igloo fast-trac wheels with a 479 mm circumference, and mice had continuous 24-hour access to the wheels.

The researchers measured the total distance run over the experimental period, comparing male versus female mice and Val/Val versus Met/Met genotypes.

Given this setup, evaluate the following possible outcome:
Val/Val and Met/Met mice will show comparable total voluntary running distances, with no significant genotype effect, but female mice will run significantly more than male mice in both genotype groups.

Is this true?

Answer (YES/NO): NO